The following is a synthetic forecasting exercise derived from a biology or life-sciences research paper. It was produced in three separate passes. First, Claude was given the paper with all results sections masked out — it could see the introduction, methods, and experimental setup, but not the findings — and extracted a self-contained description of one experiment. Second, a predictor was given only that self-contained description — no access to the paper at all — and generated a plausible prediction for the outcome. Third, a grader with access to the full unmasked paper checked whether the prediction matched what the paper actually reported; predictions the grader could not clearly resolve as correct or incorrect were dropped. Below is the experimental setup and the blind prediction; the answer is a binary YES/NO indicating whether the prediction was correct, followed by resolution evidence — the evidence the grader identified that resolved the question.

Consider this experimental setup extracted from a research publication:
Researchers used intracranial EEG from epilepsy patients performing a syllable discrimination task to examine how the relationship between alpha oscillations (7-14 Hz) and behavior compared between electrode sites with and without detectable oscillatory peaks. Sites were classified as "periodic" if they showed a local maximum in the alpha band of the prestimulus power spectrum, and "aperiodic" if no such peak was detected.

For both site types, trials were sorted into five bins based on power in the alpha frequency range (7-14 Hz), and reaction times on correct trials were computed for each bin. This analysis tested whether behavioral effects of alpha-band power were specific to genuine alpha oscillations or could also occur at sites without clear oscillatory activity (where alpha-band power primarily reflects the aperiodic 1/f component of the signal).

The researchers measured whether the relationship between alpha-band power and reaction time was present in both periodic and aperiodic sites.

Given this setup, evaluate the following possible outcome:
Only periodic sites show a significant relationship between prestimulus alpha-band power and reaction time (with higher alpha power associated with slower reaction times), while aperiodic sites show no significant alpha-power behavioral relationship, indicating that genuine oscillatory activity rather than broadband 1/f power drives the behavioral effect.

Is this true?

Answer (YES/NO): NO